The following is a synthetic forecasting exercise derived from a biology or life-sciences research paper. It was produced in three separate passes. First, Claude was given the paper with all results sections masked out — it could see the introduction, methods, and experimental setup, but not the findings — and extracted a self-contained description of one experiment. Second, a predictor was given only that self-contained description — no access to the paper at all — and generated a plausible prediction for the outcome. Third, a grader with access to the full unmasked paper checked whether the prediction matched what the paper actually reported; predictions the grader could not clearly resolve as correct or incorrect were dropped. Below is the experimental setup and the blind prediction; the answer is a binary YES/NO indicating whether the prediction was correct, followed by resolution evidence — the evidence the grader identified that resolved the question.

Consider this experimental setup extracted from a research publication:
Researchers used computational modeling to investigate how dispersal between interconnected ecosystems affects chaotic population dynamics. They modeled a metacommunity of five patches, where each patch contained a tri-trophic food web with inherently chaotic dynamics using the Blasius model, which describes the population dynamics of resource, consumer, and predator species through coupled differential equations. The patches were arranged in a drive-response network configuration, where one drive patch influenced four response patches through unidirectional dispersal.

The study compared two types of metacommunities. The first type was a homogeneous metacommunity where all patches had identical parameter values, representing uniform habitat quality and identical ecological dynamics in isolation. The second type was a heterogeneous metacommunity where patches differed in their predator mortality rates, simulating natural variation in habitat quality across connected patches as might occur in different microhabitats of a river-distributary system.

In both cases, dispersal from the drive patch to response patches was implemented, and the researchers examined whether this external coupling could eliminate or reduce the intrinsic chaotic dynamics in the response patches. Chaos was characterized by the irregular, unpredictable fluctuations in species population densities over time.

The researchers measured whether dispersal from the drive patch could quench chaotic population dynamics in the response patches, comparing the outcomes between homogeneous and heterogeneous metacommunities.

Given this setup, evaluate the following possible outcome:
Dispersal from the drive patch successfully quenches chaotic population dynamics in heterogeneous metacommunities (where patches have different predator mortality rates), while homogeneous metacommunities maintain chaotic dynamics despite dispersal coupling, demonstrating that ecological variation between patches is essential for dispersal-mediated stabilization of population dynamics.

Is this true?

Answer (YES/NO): YES